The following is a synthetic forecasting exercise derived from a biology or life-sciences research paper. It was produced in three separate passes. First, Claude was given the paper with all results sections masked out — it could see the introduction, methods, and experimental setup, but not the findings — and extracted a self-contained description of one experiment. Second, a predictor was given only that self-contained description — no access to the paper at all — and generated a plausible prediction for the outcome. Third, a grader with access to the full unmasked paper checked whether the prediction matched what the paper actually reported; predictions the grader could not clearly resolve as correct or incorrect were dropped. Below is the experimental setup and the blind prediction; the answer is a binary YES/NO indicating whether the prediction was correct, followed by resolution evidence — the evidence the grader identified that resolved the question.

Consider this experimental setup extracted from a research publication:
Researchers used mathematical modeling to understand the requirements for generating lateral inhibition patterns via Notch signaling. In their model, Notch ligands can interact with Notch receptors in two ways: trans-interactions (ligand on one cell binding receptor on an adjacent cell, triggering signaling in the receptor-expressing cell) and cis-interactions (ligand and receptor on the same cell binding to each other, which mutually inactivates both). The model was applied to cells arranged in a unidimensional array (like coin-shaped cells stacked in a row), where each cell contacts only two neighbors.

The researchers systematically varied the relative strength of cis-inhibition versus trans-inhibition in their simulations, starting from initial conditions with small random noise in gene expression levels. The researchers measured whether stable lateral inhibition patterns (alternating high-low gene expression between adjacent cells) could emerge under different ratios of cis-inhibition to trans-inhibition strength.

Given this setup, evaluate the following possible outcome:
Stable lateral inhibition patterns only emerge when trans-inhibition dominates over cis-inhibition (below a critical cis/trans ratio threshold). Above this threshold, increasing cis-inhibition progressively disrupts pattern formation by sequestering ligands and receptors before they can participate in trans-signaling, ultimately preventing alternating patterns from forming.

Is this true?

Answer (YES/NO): NO